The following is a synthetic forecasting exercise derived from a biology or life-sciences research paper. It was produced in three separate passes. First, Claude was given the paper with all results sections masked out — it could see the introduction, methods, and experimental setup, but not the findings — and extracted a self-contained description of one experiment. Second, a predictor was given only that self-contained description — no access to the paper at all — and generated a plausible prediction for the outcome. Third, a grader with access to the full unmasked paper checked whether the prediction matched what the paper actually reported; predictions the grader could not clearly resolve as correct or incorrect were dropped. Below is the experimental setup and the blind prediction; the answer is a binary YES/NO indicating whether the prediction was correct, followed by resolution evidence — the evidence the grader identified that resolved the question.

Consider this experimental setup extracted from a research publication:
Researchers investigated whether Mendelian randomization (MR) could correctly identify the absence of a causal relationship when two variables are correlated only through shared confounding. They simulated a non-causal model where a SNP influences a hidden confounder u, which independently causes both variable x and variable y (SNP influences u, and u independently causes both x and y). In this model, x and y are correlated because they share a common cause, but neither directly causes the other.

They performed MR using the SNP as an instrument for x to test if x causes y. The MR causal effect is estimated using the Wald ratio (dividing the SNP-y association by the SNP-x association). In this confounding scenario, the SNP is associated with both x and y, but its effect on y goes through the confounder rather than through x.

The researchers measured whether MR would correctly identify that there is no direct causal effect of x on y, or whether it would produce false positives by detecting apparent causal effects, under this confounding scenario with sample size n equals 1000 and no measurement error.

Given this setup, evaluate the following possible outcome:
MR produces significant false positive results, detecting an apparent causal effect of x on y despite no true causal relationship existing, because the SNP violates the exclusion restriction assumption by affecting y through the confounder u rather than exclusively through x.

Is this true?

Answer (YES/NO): YES